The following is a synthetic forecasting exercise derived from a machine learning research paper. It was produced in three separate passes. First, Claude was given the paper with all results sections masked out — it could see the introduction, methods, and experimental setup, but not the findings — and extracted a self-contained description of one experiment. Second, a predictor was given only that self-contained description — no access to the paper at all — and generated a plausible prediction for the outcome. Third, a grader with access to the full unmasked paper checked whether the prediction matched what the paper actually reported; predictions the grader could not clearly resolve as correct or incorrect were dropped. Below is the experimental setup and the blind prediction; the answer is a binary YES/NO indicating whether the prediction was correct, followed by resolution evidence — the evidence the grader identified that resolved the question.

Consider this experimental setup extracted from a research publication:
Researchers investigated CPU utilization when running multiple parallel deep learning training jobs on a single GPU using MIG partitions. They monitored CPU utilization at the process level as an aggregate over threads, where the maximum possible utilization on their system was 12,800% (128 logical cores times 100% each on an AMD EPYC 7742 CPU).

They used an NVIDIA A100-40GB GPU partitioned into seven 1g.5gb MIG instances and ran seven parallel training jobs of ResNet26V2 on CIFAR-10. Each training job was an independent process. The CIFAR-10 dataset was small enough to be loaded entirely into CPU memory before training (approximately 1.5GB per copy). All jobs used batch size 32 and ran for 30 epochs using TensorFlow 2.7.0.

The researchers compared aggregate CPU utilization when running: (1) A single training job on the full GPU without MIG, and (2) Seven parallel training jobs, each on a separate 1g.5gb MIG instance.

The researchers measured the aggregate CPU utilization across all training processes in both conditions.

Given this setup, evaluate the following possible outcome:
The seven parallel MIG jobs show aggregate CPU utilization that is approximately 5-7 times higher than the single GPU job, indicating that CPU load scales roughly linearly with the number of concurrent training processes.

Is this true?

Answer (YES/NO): NO